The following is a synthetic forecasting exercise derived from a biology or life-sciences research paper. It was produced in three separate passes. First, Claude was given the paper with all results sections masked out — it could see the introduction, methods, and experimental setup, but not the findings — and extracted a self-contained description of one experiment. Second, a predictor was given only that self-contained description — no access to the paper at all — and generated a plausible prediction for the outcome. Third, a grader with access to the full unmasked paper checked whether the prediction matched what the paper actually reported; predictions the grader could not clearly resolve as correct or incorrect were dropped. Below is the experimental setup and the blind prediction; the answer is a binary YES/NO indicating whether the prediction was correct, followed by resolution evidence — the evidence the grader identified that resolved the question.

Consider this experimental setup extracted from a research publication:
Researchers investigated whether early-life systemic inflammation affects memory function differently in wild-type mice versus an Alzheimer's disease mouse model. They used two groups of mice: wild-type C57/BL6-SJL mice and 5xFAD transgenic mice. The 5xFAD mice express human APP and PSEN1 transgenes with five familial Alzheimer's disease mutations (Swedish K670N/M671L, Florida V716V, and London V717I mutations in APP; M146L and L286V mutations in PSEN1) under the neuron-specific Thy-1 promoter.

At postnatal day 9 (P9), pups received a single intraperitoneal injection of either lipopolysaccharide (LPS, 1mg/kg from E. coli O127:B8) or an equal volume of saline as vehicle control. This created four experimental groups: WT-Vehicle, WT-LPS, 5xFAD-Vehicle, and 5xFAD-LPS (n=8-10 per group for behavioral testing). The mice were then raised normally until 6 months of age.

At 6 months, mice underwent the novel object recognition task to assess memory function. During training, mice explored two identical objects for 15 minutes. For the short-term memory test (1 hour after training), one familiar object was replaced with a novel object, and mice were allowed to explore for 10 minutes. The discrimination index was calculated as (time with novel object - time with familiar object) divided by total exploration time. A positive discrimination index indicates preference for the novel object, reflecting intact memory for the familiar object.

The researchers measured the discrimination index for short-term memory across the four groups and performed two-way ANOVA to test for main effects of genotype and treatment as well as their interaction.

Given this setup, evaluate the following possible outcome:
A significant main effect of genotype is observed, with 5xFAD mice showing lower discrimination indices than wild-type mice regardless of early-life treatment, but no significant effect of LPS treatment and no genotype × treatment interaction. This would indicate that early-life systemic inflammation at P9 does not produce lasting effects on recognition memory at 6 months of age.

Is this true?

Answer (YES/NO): NO